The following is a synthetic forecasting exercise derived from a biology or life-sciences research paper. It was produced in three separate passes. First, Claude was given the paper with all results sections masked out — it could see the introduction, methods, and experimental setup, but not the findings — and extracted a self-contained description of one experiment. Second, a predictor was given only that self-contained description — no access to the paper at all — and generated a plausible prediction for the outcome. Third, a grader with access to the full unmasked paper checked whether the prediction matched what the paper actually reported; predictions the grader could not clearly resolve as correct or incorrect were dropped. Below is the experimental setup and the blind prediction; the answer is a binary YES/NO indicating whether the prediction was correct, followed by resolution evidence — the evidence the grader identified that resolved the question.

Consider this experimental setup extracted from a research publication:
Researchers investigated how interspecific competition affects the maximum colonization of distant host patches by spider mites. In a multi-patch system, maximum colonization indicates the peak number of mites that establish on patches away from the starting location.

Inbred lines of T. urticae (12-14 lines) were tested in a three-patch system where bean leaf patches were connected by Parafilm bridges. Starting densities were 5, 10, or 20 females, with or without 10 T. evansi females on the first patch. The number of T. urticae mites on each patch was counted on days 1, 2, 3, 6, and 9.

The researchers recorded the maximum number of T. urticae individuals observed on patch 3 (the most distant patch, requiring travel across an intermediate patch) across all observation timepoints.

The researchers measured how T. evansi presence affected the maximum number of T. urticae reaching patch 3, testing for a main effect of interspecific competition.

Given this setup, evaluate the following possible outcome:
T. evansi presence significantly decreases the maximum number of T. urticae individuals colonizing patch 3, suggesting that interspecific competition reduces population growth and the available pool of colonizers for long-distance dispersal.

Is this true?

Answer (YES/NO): NO